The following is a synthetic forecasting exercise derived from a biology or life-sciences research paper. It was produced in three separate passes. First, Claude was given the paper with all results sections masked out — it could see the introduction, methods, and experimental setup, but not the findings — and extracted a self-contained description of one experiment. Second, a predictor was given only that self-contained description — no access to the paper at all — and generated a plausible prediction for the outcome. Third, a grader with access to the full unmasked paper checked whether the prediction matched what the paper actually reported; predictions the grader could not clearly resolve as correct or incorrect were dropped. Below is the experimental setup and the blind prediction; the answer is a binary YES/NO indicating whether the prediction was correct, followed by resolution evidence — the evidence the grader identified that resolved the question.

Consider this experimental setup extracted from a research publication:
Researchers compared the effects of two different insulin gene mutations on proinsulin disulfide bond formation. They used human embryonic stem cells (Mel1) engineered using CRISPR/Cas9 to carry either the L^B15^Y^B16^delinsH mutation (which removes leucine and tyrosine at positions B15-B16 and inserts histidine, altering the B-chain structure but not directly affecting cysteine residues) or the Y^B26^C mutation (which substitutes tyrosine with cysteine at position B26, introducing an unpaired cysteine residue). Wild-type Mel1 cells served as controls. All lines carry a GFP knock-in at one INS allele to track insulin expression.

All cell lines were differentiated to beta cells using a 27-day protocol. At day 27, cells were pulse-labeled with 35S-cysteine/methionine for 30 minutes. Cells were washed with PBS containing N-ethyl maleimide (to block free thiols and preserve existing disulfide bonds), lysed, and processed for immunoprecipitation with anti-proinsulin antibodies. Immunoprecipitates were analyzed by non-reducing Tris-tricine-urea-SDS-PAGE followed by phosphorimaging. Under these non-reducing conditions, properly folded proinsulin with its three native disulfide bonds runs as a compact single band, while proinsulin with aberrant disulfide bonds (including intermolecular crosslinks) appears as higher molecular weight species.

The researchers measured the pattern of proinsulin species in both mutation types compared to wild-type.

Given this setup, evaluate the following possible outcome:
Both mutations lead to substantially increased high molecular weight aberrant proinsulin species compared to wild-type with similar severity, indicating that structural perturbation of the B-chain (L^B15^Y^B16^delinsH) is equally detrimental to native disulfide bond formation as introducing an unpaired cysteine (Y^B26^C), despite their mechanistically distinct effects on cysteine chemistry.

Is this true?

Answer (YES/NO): NO